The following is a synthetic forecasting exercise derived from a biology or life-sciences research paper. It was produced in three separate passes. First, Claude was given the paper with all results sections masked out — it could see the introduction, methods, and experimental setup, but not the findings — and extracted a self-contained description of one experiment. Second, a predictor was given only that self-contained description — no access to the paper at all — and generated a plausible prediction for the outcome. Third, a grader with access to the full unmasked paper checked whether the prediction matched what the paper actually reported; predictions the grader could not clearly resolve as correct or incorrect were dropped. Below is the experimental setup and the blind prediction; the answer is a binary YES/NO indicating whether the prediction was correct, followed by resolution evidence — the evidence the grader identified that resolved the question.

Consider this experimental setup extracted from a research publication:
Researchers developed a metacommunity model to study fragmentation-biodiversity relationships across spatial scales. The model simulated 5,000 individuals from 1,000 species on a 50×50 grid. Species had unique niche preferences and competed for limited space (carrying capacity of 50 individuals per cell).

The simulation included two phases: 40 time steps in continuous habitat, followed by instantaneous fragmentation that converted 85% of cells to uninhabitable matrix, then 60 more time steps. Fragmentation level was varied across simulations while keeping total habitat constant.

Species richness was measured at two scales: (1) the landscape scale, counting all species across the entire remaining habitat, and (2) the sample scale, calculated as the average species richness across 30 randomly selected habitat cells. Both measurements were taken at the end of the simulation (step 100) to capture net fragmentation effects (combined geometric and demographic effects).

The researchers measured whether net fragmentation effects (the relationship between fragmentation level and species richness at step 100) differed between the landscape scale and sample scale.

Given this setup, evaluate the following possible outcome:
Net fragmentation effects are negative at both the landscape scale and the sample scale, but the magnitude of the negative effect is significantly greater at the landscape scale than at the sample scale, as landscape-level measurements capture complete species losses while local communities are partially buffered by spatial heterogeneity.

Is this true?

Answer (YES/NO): NO